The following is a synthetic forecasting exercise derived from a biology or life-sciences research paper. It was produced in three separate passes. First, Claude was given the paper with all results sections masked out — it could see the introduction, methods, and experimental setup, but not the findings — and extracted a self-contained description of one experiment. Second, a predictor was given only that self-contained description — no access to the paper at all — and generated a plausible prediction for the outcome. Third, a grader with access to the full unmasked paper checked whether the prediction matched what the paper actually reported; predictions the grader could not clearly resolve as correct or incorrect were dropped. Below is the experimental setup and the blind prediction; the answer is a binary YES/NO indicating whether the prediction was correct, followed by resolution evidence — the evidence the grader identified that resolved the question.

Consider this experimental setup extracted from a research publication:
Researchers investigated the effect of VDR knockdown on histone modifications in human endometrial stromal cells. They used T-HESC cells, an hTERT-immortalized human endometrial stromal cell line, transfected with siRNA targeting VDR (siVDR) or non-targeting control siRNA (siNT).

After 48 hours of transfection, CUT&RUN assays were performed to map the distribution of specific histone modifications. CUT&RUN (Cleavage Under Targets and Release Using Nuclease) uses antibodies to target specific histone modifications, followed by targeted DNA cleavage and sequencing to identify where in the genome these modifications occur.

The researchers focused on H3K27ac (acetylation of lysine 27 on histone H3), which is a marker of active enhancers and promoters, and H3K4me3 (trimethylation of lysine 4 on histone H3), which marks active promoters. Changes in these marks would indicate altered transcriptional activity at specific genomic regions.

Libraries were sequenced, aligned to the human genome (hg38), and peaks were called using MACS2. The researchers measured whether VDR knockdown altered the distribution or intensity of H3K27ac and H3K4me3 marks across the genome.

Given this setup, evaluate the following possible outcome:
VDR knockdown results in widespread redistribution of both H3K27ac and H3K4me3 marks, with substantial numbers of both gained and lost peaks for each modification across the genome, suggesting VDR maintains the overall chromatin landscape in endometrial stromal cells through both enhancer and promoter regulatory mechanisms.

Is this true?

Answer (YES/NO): NO